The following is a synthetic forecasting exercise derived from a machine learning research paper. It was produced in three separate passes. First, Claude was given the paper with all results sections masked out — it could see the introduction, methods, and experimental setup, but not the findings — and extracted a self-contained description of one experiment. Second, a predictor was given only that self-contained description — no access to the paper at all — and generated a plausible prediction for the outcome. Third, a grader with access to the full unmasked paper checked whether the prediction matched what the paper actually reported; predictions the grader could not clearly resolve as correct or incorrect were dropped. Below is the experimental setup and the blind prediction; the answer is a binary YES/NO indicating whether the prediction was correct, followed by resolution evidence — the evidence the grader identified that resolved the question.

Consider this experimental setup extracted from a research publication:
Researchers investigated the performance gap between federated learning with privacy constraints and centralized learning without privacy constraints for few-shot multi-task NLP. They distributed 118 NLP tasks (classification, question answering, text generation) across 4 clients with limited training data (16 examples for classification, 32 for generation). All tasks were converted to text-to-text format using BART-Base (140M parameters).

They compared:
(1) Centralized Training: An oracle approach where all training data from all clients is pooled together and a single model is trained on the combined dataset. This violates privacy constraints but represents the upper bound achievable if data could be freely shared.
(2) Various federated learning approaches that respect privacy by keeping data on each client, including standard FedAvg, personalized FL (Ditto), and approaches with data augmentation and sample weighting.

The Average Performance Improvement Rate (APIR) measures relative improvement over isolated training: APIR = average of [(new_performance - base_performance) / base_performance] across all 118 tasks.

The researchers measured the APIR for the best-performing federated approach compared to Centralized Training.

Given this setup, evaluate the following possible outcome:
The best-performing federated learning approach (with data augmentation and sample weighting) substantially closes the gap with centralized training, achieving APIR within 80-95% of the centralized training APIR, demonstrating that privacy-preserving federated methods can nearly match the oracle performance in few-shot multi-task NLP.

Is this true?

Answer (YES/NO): YES